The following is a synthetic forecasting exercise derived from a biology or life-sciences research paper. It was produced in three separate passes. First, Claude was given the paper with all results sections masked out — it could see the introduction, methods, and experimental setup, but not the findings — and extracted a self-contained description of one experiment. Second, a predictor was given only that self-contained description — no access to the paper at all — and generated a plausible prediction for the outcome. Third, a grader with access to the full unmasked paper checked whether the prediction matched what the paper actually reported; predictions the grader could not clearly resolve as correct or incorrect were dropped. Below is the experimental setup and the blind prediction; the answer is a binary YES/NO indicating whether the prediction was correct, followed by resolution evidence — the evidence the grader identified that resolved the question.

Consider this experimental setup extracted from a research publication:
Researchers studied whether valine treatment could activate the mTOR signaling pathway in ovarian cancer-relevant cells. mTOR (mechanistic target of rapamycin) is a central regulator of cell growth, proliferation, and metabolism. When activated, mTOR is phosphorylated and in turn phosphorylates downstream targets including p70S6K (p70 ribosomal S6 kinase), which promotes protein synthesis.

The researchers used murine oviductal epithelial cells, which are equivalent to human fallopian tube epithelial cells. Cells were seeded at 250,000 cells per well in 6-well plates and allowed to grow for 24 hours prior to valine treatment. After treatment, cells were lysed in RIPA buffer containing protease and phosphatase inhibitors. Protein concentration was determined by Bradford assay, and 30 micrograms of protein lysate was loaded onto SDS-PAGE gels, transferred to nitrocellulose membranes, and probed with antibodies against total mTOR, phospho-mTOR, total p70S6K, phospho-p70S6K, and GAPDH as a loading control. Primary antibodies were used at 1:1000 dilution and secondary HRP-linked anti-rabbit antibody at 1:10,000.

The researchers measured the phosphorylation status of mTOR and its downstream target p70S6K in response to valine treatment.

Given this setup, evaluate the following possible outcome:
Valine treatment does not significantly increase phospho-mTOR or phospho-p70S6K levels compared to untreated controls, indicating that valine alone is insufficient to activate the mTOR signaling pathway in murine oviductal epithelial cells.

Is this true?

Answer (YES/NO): NO